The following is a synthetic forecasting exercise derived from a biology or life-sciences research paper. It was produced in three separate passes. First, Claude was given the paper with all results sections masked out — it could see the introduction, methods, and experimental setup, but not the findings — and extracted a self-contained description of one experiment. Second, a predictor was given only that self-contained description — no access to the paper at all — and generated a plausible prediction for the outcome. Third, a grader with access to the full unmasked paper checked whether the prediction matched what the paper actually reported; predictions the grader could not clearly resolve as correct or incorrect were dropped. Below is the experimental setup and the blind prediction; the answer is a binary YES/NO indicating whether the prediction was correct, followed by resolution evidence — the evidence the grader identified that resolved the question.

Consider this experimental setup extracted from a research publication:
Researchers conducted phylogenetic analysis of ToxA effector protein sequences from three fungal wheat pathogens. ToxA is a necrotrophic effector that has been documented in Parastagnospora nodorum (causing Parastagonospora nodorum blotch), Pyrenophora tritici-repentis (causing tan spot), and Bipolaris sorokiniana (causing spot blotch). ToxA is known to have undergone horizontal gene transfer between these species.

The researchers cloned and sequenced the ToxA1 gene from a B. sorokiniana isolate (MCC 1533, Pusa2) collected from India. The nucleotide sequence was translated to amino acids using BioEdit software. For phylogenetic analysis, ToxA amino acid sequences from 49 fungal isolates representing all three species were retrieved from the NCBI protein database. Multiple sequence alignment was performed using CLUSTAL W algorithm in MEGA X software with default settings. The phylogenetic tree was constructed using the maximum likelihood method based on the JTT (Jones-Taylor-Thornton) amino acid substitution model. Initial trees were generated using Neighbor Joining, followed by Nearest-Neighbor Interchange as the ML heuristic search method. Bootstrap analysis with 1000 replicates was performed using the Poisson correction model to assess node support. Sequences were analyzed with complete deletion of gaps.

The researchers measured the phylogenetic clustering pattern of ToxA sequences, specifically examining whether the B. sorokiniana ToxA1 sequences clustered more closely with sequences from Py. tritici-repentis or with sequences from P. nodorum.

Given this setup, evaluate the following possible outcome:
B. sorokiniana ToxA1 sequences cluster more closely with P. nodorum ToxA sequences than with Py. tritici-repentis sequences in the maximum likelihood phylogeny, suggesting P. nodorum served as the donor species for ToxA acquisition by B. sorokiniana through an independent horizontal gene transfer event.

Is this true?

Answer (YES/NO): NO